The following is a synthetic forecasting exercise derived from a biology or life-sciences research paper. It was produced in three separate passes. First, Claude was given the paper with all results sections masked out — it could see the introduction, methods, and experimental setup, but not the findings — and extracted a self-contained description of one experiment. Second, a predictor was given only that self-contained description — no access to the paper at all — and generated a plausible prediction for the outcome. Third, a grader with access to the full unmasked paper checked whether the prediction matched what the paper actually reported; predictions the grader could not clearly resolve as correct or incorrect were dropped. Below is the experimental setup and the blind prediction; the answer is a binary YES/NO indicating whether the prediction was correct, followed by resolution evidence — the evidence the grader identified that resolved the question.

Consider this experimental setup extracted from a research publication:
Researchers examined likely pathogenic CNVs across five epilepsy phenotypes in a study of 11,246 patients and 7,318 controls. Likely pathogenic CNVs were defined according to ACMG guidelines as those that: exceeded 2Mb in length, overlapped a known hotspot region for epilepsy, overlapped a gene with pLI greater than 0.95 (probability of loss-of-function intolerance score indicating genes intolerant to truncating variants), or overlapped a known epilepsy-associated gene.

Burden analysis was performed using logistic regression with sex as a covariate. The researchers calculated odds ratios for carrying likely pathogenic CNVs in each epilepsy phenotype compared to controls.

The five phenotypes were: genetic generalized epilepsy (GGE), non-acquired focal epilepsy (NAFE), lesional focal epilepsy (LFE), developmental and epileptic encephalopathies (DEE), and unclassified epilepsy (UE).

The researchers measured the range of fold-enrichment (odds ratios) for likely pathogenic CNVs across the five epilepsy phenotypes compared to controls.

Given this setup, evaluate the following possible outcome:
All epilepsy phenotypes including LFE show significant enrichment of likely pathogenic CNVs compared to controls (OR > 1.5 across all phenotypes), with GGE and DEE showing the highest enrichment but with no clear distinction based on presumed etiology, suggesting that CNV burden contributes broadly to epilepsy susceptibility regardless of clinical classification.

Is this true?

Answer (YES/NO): NO